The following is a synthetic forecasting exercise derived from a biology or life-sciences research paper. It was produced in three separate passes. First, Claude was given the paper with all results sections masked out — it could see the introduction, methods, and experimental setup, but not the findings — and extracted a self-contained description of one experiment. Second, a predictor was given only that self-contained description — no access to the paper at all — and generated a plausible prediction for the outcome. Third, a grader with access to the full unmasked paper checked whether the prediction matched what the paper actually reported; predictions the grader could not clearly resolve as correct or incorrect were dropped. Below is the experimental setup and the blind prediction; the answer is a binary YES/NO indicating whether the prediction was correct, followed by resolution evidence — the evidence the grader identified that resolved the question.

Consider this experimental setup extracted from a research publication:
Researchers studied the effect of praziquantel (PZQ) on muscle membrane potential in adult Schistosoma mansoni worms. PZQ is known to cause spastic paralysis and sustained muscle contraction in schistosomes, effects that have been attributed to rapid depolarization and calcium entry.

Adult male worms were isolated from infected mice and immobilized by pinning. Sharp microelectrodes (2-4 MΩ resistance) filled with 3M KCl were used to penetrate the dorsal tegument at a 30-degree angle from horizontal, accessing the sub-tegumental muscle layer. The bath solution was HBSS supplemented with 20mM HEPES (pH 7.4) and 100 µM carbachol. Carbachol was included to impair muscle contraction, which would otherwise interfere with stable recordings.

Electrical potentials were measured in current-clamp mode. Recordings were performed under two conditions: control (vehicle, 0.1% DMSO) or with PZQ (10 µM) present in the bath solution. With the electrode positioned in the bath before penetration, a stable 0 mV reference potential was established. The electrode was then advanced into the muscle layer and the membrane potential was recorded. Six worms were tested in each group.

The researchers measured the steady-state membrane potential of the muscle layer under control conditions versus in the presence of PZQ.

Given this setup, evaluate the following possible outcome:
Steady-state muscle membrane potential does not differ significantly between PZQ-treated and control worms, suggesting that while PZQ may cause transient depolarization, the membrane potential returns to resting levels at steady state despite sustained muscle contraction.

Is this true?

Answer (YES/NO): NO